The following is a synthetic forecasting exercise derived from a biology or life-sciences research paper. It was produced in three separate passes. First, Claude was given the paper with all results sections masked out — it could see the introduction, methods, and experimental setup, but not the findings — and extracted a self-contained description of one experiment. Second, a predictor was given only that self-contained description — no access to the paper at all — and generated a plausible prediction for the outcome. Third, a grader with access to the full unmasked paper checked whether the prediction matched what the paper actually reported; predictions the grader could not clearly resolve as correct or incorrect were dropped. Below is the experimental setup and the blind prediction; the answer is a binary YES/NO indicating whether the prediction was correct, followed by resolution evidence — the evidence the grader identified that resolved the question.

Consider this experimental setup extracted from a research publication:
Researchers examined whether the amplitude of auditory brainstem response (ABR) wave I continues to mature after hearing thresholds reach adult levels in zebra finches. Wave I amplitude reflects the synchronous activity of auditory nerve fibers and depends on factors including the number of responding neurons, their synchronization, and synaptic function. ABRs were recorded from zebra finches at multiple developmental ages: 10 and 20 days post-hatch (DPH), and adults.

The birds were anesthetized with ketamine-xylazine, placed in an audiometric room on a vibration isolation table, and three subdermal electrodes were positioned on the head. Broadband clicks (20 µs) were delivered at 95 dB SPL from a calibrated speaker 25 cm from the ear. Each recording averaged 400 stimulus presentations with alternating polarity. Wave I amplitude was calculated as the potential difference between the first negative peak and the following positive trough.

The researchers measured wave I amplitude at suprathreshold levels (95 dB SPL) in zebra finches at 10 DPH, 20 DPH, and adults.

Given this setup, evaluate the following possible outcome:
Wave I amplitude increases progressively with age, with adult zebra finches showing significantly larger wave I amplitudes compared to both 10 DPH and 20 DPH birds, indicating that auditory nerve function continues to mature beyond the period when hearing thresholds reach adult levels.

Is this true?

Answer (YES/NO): YES